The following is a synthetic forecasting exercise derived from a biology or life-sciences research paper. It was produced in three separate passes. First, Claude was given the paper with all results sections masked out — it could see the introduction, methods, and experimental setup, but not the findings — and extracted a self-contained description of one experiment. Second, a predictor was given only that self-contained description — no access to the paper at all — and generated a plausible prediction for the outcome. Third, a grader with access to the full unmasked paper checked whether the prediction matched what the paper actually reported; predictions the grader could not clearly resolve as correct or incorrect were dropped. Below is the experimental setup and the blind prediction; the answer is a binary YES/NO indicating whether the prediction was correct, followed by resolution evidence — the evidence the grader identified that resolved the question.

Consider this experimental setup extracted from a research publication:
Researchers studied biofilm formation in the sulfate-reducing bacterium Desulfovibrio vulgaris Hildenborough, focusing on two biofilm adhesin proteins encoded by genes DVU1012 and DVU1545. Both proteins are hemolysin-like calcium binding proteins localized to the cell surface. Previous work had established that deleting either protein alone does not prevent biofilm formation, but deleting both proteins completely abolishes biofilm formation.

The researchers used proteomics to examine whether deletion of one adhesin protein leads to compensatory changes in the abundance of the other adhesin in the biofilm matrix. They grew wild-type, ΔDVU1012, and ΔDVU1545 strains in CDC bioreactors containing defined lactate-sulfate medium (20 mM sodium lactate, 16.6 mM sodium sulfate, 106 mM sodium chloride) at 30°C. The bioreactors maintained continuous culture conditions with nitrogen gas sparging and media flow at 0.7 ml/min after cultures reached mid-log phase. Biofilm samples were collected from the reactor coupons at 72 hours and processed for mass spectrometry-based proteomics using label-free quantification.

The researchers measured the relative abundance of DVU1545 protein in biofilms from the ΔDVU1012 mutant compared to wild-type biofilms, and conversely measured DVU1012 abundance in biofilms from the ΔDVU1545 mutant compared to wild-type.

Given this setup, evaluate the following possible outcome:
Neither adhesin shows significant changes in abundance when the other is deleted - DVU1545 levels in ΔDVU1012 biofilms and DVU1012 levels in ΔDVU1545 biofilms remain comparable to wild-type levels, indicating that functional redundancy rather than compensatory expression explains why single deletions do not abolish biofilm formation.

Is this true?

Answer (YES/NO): YES